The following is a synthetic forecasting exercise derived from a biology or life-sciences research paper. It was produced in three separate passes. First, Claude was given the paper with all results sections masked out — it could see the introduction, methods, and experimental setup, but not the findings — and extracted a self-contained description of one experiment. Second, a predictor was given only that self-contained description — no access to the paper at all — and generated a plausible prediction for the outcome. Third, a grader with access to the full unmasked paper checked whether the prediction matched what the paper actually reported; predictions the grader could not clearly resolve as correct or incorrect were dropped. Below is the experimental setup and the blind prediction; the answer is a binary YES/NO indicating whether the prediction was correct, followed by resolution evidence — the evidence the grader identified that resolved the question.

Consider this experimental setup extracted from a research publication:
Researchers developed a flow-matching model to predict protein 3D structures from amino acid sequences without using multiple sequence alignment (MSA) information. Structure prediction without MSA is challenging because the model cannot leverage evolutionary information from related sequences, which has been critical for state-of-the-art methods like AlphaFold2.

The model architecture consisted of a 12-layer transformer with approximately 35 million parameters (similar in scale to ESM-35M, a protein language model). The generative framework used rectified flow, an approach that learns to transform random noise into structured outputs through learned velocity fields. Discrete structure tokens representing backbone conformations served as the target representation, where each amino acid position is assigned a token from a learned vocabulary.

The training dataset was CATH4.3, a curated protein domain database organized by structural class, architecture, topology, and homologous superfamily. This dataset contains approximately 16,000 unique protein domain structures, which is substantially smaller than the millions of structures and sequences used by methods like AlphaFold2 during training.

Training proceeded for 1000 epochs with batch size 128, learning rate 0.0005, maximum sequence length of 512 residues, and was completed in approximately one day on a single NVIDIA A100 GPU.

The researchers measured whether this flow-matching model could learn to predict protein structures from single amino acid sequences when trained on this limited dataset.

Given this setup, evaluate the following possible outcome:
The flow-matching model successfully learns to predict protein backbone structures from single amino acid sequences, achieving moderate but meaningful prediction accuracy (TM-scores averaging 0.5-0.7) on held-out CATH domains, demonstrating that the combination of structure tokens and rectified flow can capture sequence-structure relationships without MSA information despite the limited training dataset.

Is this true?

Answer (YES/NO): NO